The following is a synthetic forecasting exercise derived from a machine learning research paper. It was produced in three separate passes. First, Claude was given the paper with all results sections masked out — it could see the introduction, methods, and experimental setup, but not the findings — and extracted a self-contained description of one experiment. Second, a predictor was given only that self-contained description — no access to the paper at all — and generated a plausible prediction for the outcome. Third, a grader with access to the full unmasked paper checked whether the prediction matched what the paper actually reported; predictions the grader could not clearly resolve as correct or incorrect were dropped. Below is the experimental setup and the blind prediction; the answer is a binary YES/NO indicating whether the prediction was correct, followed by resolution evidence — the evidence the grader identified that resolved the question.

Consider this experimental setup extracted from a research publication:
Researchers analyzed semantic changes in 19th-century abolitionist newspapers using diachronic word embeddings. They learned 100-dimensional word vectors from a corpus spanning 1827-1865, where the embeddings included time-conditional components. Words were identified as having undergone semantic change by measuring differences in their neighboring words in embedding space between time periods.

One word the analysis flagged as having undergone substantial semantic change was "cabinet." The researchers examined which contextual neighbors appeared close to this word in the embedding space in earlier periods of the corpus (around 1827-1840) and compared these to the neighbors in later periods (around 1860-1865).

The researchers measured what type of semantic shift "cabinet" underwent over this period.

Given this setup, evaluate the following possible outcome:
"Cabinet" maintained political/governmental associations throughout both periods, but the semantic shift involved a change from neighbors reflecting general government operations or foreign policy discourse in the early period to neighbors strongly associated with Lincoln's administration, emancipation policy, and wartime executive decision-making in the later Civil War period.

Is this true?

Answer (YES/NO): NO